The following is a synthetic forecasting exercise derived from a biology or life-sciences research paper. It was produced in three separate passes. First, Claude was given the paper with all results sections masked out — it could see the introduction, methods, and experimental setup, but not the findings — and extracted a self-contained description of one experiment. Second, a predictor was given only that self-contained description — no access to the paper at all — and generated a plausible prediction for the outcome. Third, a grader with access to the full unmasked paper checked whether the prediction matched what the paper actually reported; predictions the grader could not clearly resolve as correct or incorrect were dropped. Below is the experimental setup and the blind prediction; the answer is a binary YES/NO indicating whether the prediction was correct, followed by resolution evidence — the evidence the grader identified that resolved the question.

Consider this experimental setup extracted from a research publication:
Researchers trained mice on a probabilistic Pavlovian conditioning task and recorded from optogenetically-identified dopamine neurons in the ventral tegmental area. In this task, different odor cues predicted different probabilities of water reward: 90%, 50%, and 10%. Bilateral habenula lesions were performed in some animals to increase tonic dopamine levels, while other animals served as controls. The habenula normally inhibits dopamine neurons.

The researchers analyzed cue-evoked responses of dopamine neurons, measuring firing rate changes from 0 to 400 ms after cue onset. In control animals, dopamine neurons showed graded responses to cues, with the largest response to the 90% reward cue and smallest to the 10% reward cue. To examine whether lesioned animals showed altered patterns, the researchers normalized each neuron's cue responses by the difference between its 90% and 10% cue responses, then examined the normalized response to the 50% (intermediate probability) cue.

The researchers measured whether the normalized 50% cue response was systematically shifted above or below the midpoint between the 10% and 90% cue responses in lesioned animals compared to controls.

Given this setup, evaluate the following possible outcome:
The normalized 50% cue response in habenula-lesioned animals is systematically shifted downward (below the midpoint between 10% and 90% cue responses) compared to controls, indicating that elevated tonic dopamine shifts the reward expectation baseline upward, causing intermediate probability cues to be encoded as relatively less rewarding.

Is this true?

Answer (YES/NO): NO